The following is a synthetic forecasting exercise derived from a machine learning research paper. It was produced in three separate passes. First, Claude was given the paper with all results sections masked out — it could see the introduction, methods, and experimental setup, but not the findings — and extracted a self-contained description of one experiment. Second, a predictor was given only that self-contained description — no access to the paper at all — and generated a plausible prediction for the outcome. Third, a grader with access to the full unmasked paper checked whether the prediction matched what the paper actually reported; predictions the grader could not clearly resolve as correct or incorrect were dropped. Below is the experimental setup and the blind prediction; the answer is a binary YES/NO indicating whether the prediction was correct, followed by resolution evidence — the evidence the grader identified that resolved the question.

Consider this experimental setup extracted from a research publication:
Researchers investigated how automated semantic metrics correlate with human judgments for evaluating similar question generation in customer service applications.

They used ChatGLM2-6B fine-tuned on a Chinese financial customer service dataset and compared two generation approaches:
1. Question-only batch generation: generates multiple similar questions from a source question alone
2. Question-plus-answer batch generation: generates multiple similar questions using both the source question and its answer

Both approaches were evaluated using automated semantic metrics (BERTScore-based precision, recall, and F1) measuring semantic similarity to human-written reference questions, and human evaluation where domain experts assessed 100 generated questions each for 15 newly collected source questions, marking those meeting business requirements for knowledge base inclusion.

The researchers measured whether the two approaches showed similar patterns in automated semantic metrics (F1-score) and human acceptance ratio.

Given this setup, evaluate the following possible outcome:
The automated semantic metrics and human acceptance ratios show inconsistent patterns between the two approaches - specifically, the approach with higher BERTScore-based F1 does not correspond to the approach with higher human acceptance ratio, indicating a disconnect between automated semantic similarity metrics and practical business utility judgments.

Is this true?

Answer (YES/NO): YES